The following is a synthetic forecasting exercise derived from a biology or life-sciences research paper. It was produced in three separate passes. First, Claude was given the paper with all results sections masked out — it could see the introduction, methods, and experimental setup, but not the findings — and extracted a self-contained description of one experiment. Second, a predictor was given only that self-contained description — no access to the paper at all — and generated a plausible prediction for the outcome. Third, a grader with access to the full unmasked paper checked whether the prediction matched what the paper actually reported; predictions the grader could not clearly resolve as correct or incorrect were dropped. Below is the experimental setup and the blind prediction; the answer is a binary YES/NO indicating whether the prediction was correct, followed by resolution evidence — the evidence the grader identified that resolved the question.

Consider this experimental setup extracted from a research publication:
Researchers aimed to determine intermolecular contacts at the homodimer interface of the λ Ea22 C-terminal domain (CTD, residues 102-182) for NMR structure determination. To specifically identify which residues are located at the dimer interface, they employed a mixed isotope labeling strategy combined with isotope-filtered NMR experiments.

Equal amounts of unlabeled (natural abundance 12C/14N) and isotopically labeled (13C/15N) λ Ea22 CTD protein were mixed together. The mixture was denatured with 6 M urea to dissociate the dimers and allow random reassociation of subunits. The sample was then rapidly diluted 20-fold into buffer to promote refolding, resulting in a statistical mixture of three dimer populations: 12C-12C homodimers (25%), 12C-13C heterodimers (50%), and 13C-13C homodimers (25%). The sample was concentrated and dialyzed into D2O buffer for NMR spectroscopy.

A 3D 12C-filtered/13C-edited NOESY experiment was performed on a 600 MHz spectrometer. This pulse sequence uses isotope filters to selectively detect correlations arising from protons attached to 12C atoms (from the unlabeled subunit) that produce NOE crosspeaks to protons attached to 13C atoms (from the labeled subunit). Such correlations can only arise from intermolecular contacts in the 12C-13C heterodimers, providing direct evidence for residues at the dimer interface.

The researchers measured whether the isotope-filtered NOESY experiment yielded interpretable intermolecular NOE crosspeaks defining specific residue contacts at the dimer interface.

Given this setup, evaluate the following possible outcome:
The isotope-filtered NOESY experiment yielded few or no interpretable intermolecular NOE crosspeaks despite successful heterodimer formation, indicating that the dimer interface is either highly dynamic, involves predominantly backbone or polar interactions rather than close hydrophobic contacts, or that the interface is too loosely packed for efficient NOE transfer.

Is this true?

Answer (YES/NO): NO